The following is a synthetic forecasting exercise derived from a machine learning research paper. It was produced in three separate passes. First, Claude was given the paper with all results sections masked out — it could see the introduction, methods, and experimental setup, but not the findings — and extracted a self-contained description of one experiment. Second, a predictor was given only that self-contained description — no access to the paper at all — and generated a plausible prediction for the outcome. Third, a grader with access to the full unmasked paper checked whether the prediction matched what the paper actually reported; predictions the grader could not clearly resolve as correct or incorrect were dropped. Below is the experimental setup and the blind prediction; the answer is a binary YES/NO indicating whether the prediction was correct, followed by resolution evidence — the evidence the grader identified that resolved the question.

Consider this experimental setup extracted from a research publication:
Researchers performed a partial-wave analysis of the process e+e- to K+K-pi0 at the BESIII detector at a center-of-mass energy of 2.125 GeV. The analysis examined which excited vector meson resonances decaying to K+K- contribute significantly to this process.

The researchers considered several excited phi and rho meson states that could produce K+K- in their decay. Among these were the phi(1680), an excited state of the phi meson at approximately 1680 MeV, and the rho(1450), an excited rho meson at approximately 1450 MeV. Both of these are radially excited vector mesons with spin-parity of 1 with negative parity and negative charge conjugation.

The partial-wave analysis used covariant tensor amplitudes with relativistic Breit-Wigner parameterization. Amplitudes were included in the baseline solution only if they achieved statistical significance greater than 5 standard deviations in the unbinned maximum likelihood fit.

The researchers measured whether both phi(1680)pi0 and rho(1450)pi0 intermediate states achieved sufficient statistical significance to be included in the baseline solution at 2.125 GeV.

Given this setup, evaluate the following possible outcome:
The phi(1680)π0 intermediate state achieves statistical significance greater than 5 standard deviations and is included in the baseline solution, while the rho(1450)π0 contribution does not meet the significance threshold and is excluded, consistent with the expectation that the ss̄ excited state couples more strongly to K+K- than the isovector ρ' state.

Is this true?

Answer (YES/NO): NO